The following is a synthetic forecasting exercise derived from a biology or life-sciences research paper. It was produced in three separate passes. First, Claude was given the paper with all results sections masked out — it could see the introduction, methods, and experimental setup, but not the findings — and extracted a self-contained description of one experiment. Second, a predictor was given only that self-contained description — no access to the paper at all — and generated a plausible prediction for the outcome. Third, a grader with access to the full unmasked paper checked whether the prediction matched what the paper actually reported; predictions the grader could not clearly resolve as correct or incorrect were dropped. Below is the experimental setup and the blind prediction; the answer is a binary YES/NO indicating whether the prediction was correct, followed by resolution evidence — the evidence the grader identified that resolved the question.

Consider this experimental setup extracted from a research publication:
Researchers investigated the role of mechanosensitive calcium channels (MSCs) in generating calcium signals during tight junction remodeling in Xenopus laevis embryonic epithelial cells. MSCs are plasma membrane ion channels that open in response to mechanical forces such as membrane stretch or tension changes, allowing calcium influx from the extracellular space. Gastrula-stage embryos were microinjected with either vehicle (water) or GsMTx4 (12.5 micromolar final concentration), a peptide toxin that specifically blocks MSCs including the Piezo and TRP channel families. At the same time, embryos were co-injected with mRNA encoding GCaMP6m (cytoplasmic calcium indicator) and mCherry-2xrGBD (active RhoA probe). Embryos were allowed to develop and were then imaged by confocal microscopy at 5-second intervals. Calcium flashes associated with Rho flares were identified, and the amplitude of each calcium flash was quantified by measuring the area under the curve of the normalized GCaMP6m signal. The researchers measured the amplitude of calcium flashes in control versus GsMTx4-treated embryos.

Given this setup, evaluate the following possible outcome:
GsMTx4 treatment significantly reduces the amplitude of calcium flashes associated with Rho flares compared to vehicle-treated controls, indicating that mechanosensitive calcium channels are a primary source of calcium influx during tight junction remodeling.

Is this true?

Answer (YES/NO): YES